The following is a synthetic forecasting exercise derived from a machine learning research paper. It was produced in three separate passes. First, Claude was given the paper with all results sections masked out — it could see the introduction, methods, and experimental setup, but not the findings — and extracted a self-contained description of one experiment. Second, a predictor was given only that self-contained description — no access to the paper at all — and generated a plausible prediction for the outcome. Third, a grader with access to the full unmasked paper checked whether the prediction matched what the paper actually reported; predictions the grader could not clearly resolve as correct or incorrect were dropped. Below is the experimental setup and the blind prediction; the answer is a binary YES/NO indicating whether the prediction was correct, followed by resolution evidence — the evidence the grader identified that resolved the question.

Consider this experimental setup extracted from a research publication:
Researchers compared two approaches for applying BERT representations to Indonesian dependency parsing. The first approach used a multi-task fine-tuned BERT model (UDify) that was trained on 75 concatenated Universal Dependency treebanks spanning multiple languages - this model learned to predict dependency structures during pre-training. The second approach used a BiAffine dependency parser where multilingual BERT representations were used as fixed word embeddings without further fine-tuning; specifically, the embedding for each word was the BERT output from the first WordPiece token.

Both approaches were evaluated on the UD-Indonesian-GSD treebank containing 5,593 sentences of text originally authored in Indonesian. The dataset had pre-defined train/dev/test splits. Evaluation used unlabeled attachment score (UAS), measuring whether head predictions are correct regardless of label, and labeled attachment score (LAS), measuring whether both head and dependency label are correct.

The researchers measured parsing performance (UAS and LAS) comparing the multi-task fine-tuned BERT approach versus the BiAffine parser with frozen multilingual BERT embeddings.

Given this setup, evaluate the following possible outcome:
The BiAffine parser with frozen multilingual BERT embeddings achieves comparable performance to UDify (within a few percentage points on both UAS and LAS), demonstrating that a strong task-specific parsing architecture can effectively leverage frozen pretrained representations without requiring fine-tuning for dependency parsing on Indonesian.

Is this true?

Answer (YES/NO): YES